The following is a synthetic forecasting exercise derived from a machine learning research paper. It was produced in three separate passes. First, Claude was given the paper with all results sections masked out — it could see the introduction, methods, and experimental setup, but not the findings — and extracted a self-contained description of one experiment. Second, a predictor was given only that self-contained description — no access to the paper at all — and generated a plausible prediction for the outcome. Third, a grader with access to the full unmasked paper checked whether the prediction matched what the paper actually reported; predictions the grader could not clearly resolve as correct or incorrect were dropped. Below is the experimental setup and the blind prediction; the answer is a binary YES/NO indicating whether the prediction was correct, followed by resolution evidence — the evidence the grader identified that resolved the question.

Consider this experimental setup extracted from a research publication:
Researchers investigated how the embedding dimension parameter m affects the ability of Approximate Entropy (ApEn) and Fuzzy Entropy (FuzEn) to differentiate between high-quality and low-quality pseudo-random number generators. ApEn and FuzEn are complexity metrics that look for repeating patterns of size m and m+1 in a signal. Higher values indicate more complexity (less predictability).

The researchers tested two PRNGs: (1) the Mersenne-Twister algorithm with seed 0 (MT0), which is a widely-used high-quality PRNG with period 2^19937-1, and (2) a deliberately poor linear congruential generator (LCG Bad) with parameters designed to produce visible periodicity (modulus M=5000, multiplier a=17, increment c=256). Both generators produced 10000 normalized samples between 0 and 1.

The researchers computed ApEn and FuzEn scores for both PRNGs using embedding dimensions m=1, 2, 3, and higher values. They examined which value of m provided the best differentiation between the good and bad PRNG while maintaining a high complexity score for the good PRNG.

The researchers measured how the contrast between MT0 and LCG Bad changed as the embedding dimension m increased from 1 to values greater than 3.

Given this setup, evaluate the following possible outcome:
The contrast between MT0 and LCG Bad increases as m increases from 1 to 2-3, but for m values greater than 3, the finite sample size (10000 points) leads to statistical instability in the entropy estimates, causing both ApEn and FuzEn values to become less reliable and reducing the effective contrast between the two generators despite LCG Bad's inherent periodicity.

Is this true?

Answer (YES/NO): YES